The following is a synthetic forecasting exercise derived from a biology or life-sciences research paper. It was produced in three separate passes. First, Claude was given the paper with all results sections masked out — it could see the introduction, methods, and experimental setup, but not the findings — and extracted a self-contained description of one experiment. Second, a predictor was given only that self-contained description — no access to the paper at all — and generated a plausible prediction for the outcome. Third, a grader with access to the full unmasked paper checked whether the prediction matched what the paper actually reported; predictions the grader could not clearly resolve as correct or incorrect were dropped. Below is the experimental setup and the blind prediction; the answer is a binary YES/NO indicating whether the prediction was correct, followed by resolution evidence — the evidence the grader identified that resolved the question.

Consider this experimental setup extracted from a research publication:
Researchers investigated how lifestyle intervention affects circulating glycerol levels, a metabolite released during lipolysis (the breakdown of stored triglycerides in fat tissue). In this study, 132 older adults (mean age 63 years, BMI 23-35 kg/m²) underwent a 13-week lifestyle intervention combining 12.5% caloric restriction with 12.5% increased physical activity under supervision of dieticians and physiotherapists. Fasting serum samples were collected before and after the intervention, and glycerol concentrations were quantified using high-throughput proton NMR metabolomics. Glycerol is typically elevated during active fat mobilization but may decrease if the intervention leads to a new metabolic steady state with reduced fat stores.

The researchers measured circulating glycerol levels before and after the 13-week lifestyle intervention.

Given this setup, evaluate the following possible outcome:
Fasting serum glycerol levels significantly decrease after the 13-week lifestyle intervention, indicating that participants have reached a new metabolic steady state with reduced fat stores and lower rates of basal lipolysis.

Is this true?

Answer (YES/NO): YES